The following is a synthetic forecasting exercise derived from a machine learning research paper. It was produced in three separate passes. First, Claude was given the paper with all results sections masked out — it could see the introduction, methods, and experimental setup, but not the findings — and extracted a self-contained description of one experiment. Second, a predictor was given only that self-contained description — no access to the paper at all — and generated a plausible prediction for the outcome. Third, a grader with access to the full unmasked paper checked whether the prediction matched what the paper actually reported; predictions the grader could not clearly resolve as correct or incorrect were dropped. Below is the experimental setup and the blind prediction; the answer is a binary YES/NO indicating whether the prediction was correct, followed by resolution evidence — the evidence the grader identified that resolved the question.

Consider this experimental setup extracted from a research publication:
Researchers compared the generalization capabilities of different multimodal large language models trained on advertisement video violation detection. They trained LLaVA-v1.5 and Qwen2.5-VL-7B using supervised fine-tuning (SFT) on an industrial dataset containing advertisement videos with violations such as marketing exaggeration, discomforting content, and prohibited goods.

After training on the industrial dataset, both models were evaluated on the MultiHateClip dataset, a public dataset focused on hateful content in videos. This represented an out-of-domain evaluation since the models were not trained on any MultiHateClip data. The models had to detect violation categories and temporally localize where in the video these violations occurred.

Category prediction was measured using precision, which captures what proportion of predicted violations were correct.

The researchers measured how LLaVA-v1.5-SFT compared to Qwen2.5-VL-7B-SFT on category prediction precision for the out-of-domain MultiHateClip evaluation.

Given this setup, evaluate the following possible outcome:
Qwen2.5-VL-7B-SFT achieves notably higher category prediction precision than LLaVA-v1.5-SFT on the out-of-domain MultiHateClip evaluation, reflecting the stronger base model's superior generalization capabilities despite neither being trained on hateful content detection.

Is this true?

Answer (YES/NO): NO